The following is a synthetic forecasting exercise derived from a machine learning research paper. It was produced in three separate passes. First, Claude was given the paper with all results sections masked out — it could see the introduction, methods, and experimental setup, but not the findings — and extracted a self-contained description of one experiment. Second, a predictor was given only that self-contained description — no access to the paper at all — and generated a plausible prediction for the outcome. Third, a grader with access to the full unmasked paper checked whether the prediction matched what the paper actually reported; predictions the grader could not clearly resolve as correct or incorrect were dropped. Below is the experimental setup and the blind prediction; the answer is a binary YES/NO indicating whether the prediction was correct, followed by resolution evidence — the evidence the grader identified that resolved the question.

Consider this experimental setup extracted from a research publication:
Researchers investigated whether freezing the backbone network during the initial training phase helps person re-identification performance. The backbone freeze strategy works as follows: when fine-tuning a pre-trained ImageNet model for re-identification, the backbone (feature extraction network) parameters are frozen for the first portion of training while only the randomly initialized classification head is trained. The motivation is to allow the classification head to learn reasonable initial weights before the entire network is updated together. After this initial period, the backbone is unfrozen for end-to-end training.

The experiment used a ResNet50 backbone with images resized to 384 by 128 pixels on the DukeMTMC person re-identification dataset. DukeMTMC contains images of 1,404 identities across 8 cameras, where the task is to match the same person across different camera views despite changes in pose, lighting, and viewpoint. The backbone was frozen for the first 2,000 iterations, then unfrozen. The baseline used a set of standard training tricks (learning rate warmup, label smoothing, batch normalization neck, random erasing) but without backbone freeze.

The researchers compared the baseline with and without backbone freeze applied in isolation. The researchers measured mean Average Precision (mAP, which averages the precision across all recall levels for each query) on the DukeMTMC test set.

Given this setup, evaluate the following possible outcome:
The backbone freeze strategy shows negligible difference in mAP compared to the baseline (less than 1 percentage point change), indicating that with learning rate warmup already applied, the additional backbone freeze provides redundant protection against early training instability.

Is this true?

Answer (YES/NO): YES